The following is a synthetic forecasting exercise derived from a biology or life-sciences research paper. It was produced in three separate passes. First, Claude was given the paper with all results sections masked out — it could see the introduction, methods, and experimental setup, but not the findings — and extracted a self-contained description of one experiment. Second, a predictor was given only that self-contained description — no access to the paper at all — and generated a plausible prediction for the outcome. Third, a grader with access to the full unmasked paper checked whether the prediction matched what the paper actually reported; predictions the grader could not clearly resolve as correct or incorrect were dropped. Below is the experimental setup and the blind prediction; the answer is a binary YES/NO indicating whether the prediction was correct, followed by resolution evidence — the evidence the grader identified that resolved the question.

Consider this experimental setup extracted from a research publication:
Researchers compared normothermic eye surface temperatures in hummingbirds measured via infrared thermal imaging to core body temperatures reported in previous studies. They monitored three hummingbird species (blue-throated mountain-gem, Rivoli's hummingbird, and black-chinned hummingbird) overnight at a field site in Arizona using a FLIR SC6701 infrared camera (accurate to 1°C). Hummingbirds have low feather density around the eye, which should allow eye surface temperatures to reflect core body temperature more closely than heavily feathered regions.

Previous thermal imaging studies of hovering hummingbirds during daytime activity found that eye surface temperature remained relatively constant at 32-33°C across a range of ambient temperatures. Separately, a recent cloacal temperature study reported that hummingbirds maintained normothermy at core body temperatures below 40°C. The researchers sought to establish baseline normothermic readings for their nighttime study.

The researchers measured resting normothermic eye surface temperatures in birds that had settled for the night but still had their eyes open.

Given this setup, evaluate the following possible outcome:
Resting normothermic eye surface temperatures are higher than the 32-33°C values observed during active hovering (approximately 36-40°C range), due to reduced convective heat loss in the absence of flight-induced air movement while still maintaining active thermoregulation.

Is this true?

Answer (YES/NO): NO